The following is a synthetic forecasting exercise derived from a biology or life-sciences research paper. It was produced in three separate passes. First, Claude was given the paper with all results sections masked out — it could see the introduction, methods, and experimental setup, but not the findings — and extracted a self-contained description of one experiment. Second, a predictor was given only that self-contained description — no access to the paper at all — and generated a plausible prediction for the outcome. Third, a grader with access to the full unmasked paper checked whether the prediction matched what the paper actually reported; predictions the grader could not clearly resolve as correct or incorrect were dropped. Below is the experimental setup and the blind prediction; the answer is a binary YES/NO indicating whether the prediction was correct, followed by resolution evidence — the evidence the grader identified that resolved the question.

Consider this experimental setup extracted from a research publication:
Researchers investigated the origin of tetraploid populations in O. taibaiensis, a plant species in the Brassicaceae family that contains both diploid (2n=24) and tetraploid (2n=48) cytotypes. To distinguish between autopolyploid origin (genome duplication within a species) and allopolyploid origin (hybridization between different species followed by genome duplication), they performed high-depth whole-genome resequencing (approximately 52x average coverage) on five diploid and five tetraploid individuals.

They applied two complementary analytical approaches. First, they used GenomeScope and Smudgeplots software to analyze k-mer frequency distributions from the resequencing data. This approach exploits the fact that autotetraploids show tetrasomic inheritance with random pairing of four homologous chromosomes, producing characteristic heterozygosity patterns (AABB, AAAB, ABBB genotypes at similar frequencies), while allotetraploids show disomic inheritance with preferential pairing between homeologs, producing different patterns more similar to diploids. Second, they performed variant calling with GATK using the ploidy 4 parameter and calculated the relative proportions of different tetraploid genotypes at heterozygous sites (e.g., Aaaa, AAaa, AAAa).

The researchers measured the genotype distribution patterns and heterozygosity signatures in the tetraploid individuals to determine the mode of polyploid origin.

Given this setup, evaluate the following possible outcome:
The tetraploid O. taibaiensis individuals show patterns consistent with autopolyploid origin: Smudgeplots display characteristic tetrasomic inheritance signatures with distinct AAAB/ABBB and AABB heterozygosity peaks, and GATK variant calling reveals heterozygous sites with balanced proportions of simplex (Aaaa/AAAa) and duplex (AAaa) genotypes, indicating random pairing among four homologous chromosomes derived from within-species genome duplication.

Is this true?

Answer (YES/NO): NO